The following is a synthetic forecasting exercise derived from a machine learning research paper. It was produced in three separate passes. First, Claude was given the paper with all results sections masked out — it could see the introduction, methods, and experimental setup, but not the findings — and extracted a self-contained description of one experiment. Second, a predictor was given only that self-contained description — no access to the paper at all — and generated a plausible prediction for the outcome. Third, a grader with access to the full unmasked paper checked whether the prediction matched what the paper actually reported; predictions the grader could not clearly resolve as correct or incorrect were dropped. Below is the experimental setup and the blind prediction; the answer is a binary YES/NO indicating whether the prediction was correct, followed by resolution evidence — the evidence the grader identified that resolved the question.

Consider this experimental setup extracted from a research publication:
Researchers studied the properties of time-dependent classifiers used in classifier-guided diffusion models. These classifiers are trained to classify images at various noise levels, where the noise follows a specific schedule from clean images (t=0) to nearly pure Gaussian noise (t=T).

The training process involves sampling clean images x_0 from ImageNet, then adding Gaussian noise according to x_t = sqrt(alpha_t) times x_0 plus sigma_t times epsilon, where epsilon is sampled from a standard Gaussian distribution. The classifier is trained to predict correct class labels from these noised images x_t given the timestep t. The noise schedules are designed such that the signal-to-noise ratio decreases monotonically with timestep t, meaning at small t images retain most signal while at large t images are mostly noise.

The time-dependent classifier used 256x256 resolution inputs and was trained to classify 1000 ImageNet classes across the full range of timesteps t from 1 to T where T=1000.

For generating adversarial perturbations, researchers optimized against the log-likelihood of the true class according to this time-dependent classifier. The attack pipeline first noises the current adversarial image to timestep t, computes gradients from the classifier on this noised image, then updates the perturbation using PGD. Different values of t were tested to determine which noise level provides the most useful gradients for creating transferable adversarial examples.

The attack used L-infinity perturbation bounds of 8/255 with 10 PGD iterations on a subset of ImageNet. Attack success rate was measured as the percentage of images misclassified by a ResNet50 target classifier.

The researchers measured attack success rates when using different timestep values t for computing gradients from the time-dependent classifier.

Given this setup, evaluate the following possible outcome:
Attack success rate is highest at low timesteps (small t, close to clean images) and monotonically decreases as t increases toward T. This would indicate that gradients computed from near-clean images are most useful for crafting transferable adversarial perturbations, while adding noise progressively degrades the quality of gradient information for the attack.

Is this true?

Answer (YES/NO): YES